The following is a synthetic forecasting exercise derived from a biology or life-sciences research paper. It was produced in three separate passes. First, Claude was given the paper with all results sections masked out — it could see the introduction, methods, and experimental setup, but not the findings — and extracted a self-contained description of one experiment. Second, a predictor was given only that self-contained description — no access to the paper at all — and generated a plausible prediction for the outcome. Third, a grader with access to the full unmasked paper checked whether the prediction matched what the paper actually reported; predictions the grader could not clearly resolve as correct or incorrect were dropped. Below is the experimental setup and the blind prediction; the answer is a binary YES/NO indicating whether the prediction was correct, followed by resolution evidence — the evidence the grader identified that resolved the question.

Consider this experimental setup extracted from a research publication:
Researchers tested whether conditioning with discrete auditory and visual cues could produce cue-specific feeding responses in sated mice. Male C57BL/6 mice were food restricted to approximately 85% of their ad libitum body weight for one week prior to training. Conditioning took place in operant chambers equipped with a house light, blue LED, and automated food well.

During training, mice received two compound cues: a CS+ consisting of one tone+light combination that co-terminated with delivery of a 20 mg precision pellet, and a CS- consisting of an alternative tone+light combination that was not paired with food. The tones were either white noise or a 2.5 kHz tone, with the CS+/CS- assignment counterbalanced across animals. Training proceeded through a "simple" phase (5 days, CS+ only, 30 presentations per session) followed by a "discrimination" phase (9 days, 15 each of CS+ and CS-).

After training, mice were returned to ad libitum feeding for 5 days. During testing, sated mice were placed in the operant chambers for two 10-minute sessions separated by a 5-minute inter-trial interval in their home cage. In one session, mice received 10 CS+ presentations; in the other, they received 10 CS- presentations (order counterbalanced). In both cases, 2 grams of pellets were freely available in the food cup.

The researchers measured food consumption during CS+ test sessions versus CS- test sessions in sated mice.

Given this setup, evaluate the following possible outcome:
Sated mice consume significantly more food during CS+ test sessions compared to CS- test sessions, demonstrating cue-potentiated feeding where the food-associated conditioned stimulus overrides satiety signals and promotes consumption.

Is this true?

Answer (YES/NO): YES